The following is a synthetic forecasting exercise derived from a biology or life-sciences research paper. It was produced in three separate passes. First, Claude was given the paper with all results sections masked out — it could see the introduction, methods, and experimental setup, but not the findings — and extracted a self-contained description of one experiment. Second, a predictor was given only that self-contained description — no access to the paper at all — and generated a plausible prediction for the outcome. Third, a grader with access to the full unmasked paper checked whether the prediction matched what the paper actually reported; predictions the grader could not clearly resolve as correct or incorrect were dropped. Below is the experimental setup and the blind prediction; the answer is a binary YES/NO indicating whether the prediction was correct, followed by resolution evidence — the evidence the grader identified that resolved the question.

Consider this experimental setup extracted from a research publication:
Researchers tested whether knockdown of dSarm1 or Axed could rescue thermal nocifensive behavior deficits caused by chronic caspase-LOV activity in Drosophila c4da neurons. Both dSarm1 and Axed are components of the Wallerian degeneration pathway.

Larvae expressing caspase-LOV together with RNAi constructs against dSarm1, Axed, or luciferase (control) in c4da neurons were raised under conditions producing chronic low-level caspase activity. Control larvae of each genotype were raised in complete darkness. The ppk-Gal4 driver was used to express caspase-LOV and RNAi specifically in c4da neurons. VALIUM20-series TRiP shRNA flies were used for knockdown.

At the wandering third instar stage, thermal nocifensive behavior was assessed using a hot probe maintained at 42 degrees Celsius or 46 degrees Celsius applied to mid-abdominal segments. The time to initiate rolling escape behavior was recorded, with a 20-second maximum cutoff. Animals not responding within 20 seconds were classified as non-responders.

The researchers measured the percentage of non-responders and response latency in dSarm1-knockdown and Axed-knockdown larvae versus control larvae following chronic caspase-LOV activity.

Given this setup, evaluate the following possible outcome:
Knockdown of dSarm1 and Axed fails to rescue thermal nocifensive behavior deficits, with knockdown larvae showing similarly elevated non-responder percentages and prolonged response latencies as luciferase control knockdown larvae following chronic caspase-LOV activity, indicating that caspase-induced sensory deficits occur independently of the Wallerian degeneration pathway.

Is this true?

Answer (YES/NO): NO